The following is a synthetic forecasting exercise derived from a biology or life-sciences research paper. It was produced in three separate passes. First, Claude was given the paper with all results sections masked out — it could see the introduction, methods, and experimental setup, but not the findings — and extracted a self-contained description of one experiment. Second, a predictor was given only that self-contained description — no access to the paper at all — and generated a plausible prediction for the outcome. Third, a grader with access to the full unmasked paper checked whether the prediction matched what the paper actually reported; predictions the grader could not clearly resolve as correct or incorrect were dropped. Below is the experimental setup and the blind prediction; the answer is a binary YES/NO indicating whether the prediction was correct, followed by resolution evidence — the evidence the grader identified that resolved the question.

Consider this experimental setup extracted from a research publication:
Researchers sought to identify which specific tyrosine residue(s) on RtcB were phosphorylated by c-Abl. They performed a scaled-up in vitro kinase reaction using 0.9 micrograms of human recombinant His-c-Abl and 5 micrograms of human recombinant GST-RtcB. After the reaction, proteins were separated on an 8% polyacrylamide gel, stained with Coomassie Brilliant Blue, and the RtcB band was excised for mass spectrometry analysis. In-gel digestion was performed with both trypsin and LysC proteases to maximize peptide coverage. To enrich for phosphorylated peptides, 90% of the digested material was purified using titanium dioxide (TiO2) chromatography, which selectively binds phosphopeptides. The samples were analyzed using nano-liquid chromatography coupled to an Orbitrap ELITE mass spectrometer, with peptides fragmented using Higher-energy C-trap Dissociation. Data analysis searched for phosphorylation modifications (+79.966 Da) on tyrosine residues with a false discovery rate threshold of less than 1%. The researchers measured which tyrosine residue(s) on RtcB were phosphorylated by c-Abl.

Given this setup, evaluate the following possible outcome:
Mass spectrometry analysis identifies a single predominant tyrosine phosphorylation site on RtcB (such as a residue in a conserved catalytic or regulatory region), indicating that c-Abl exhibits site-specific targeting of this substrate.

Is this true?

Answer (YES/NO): NO